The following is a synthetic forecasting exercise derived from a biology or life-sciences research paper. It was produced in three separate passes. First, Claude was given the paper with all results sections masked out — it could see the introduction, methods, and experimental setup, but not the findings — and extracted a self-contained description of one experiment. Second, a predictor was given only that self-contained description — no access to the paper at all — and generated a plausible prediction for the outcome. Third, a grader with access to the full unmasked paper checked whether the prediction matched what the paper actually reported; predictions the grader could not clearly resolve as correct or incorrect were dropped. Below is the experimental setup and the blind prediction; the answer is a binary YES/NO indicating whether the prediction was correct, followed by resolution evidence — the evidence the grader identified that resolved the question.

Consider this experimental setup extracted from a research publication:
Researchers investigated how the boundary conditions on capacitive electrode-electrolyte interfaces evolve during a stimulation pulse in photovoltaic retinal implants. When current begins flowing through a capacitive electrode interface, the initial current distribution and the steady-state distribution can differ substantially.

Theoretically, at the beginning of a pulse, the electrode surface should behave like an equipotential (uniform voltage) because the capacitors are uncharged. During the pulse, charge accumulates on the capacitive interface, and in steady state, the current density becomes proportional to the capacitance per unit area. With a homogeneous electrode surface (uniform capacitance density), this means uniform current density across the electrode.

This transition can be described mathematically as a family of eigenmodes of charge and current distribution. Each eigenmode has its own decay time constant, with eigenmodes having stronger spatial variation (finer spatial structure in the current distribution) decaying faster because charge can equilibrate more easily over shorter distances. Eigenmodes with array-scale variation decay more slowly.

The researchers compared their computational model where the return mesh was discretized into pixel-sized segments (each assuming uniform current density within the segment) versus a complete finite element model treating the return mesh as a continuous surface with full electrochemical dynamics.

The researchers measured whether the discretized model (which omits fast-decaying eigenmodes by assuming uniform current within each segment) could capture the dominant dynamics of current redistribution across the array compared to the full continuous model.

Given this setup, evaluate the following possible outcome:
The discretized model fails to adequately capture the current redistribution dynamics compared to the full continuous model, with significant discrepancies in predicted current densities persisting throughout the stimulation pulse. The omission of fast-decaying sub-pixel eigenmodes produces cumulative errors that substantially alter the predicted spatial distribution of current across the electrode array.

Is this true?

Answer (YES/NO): NO